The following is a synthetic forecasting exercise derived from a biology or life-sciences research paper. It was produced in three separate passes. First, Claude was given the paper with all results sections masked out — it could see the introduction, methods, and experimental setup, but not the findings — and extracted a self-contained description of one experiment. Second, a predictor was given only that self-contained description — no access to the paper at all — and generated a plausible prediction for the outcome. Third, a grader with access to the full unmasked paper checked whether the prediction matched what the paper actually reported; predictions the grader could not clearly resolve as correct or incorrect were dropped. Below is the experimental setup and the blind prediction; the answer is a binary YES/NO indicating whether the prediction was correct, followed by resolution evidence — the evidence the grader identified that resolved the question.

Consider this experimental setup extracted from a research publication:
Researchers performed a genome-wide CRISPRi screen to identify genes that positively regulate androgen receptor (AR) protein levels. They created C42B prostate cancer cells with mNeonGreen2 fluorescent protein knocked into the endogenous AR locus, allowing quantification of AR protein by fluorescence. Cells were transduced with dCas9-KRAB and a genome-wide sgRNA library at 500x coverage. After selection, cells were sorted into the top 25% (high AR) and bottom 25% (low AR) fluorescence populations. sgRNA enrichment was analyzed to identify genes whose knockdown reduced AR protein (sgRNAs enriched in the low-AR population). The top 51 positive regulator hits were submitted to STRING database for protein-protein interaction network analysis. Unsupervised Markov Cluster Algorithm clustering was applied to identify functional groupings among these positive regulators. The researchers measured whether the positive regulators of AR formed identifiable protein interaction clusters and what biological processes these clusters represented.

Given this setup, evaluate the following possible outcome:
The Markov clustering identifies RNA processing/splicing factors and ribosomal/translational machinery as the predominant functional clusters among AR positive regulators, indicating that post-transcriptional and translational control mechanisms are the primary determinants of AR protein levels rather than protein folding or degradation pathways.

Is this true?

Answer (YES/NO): NO